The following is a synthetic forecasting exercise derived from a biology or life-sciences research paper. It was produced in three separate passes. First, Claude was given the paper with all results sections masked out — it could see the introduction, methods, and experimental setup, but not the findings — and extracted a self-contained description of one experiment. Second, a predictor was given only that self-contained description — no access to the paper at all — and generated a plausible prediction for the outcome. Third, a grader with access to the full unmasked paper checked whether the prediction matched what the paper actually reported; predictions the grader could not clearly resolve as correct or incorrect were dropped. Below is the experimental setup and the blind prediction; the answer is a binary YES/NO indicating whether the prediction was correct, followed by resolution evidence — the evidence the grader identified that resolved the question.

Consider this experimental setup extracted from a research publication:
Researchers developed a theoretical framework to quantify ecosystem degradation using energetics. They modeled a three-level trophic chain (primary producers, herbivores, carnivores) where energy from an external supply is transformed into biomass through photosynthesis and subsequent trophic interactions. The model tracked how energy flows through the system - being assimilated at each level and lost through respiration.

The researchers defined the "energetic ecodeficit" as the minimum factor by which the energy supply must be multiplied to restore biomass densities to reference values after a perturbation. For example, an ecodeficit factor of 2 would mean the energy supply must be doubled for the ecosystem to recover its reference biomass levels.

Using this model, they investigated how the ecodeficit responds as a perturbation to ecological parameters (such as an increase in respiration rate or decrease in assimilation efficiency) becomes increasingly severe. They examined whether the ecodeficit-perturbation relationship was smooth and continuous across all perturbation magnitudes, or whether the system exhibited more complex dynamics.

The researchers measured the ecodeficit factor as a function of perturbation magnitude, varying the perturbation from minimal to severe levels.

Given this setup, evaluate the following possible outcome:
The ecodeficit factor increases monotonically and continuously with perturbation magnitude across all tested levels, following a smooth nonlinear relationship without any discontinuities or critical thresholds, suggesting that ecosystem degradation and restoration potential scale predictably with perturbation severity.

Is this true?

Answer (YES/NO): NO